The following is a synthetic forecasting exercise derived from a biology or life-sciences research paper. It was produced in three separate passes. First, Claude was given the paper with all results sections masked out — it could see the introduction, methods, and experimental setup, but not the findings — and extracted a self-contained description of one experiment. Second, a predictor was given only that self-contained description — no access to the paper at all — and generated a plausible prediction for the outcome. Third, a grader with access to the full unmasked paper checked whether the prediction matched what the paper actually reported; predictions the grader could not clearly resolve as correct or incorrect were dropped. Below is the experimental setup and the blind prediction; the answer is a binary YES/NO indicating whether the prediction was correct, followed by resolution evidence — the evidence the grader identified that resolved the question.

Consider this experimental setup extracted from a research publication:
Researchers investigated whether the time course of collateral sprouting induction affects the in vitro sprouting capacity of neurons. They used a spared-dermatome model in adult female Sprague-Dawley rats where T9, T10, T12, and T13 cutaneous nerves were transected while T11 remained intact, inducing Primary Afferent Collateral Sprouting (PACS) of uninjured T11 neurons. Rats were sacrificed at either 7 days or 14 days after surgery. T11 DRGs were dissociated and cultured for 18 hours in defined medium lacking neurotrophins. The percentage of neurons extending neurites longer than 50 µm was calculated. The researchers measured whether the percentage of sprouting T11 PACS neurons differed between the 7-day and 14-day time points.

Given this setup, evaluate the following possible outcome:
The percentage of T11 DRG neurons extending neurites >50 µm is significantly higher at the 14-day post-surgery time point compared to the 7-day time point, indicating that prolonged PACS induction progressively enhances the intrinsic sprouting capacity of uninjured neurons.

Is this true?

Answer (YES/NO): NO